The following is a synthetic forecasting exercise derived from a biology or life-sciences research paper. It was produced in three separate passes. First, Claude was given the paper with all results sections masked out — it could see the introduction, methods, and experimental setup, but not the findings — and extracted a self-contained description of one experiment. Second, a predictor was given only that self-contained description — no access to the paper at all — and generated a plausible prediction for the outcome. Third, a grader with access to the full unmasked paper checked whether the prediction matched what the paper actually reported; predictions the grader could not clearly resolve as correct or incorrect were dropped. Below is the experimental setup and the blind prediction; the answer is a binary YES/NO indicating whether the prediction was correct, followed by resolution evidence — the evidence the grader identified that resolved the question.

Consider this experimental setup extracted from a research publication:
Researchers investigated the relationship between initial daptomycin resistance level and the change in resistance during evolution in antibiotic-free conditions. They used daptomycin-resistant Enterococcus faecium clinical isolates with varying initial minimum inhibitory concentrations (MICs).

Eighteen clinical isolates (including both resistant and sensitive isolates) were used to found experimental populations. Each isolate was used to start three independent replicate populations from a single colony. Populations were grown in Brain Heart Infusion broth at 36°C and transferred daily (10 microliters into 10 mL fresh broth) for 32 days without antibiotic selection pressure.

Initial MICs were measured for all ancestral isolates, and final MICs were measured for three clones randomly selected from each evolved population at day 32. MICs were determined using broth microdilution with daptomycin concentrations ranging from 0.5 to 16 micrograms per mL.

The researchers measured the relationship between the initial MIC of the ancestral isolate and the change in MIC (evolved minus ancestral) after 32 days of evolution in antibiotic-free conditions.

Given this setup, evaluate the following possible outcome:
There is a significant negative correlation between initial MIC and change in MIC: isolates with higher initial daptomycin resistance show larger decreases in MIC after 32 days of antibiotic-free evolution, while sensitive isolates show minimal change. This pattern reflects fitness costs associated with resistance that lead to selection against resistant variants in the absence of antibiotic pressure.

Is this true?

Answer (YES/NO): YES